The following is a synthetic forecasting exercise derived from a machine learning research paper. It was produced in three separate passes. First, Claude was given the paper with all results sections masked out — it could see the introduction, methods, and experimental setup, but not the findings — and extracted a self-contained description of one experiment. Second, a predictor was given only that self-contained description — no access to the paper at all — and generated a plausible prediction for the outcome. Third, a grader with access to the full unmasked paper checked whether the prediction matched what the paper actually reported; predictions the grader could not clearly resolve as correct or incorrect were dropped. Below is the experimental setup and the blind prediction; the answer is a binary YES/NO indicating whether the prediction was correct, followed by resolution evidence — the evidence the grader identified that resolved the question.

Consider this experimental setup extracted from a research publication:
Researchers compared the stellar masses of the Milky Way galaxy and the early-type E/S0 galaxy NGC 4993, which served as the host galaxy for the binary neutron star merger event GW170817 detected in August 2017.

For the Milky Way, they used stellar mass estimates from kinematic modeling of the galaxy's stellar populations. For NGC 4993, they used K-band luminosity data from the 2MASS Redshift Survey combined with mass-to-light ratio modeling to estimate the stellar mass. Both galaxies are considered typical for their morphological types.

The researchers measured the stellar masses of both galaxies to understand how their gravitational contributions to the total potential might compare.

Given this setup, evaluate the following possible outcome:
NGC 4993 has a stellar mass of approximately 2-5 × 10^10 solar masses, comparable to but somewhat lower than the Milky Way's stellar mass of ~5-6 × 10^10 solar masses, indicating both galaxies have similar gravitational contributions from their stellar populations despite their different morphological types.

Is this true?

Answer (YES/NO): NO